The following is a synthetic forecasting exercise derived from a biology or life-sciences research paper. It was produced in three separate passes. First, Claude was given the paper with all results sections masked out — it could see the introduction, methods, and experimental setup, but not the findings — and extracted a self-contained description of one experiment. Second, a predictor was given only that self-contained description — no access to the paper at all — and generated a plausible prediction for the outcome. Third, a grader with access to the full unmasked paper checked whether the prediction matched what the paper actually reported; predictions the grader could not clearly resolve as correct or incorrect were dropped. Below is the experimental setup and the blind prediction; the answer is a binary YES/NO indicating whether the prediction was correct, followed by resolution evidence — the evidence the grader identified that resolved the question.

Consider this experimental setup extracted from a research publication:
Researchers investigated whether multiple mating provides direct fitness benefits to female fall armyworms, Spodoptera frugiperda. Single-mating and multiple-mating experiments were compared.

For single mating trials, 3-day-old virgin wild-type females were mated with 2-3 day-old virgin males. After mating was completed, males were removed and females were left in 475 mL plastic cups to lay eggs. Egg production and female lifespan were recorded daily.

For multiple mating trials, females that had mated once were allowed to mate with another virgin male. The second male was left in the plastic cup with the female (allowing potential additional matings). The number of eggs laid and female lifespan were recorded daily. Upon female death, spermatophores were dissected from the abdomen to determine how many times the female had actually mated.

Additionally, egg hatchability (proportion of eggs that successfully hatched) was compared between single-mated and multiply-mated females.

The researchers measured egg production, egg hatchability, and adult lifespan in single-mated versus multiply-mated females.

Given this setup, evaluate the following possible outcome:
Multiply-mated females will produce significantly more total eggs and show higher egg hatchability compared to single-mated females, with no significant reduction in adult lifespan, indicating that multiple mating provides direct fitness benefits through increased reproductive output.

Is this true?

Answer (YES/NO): NO